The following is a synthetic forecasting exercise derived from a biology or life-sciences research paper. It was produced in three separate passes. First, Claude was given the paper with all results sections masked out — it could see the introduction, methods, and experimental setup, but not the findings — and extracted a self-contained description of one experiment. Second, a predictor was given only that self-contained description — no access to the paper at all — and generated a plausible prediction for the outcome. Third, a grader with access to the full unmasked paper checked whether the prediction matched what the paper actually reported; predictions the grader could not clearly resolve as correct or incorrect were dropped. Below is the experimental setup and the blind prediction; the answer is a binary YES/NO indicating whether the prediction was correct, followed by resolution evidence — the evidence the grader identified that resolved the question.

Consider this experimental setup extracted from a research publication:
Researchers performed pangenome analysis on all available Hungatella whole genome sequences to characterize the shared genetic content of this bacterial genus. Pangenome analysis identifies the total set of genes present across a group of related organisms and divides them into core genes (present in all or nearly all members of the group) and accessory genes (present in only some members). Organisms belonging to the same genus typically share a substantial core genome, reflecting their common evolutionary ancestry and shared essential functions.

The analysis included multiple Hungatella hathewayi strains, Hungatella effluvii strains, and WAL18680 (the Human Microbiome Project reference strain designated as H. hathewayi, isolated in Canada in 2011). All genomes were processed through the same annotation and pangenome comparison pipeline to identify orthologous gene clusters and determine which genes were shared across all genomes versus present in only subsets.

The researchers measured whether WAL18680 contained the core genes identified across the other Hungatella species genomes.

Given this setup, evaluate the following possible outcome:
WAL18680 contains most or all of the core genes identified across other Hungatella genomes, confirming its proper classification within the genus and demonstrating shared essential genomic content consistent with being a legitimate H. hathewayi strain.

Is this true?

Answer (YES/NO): NO